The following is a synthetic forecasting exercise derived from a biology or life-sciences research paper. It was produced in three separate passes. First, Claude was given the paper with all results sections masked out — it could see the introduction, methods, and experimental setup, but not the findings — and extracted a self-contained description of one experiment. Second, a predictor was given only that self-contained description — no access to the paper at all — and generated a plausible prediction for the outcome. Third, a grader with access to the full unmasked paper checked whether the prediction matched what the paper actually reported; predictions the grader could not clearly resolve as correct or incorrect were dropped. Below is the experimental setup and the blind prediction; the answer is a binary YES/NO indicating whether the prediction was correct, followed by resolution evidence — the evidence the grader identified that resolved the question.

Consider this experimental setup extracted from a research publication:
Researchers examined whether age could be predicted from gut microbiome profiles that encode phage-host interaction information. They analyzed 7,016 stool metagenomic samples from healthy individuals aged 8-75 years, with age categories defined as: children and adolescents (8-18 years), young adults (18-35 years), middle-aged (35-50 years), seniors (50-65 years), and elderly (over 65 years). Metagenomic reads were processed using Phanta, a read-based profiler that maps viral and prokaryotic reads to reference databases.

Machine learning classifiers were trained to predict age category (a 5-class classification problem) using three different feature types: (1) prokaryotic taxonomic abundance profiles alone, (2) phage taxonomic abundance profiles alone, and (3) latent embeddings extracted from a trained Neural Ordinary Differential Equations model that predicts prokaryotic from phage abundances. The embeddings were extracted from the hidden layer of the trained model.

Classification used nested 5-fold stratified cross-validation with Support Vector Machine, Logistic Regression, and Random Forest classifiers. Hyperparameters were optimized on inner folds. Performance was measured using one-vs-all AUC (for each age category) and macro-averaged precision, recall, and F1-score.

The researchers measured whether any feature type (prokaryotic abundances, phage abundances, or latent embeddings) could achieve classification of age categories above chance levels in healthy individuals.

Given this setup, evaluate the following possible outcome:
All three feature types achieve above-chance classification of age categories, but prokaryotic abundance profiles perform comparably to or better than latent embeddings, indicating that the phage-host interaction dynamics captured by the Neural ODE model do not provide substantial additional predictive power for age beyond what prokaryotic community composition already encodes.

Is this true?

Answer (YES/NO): NO